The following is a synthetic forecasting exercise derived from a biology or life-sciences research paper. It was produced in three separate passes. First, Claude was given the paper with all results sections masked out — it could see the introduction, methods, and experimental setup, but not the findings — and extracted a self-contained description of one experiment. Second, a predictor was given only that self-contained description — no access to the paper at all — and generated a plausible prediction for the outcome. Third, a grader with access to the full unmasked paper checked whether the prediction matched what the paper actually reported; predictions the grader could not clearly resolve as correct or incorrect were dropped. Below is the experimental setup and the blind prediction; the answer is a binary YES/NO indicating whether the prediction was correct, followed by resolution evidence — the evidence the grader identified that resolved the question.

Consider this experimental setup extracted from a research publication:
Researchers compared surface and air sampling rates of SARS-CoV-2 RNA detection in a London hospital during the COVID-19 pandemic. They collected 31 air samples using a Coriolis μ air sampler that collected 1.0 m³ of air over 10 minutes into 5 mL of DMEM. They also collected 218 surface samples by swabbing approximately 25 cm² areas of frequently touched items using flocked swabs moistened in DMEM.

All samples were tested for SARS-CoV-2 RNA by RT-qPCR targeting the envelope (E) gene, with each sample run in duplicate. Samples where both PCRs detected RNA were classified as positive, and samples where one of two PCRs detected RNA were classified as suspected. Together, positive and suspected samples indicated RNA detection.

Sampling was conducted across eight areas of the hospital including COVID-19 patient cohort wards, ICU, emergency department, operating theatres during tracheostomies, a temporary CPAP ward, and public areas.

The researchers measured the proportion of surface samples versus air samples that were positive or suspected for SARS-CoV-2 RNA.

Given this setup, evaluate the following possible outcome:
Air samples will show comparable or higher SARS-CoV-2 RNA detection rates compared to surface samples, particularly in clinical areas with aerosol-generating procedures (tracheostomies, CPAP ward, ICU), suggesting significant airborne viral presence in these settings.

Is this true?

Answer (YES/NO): NO